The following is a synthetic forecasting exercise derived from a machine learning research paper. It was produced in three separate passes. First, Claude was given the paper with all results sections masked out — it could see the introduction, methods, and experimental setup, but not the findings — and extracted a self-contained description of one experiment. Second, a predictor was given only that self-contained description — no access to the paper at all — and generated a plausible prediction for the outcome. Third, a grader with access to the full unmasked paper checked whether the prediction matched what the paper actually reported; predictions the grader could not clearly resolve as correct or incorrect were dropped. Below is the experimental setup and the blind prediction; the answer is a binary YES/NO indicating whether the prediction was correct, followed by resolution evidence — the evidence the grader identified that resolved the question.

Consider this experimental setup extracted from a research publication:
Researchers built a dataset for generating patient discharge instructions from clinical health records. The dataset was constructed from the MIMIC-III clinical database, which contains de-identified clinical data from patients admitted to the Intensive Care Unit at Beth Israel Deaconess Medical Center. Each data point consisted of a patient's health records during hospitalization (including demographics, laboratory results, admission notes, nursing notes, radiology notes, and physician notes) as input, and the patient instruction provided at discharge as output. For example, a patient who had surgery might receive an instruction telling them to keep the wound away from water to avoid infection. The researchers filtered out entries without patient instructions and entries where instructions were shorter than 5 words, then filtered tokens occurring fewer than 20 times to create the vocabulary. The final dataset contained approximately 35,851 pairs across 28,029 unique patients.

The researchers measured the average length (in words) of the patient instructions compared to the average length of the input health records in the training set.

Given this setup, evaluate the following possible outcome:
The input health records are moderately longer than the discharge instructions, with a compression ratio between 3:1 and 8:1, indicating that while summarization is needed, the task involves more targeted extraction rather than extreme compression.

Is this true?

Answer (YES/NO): NO